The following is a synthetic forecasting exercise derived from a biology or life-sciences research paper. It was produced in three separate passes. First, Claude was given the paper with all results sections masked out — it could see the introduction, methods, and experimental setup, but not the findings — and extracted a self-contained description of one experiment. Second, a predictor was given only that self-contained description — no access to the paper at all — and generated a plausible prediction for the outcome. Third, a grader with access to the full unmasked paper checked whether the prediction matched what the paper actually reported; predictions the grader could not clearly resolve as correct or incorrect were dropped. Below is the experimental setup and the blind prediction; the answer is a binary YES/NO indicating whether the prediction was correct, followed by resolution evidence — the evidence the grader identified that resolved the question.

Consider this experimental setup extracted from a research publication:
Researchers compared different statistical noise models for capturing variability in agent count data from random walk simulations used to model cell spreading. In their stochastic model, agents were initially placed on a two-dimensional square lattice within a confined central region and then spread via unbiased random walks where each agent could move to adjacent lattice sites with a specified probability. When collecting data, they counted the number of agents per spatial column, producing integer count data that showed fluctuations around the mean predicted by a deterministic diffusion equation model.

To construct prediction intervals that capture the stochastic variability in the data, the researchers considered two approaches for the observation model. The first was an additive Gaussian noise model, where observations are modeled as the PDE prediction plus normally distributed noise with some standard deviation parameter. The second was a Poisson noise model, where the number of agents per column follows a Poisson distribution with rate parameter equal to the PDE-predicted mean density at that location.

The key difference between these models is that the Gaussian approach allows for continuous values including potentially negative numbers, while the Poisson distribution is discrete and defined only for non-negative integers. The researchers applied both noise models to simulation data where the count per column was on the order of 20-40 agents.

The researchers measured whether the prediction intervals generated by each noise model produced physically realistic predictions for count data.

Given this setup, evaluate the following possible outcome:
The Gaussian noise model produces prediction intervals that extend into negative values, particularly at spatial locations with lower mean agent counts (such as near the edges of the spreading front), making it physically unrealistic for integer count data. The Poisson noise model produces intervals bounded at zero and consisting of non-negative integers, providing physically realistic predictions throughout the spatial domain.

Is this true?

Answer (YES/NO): YES